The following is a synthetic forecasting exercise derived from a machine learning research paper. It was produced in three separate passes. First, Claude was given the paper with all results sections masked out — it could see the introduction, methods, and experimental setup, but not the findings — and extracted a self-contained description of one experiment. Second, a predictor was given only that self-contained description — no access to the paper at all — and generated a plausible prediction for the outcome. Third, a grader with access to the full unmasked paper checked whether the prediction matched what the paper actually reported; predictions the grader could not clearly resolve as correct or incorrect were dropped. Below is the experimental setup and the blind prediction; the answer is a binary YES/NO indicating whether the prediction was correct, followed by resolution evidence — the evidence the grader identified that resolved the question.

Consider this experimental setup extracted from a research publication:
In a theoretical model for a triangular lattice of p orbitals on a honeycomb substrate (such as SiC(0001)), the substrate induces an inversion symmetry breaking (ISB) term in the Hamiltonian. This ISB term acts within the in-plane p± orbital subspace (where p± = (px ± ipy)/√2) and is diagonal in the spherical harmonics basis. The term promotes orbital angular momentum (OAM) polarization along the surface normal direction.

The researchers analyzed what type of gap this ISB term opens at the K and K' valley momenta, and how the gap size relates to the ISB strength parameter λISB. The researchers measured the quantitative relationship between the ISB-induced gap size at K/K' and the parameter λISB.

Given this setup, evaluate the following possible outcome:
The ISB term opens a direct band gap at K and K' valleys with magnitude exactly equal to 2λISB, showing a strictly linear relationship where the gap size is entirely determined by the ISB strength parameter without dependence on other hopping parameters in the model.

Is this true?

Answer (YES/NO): NO